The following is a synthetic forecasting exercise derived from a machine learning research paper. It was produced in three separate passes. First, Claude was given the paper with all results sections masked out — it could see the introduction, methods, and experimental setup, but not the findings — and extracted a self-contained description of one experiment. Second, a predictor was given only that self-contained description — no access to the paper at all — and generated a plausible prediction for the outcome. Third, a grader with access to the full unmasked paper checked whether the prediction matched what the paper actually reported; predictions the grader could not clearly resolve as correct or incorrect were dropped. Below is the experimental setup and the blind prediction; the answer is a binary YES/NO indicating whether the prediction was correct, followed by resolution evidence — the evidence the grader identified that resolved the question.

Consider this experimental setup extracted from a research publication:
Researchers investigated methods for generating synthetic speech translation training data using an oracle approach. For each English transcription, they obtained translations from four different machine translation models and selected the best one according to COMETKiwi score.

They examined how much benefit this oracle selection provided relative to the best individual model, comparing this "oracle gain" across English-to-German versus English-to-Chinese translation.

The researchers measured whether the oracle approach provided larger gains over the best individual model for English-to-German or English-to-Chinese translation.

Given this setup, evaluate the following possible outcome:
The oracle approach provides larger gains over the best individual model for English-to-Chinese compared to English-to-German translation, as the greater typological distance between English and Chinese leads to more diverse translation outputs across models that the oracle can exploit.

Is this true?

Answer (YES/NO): YES